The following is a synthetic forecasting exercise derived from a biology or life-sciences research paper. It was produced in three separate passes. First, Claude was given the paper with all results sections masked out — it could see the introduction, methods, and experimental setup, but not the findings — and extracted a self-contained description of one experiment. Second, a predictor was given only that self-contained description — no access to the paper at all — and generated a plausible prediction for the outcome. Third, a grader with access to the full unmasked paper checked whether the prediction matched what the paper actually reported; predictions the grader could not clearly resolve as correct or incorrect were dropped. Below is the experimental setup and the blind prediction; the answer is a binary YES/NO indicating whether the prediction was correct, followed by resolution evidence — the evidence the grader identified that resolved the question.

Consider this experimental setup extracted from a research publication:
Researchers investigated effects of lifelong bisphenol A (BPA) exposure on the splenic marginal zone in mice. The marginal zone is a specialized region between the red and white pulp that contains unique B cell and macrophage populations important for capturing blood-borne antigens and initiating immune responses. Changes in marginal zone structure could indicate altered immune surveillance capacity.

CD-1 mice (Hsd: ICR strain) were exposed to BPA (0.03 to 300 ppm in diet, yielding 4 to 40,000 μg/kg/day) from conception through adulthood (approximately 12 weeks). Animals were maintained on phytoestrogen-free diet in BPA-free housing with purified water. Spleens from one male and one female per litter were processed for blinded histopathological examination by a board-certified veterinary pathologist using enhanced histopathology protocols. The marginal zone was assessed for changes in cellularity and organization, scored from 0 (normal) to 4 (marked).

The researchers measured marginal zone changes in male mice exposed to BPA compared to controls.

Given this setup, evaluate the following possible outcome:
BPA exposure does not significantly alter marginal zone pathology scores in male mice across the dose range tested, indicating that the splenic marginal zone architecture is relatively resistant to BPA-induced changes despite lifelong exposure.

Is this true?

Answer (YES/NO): NO